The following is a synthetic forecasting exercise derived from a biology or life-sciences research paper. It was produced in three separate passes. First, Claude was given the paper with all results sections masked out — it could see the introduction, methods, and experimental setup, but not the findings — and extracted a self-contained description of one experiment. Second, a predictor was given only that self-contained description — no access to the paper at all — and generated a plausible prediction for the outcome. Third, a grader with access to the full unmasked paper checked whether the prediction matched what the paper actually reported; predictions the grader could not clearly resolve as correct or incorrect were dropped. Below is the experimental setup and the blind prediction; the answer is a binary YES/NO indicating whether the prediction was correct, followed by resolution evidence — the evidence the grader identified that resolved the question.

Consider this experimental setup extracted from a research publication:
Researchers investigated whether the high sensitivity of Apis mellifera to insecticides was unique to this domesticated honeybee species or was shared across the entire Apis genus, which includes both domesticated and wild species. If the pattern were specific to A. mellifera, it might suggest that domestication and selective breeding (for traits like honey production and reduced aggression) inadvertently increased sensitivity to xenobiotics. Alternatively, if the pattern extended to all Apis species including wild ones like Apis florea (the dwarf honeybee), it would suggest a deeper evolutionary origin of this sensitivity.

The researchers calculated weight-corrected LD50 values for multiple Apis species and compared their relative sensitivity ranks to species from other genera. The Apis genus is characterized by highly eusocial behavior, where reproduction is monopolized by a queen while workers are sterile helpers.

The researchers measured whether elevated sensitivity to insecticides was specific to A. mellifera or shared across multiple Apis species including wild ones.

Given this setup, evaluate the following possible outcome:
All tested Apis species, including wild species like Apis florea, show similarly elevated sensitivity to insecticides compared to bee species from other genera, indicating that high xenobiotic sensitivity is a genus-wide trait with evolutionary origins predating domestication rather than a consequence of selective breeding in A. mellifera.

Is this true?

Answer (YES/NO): YES